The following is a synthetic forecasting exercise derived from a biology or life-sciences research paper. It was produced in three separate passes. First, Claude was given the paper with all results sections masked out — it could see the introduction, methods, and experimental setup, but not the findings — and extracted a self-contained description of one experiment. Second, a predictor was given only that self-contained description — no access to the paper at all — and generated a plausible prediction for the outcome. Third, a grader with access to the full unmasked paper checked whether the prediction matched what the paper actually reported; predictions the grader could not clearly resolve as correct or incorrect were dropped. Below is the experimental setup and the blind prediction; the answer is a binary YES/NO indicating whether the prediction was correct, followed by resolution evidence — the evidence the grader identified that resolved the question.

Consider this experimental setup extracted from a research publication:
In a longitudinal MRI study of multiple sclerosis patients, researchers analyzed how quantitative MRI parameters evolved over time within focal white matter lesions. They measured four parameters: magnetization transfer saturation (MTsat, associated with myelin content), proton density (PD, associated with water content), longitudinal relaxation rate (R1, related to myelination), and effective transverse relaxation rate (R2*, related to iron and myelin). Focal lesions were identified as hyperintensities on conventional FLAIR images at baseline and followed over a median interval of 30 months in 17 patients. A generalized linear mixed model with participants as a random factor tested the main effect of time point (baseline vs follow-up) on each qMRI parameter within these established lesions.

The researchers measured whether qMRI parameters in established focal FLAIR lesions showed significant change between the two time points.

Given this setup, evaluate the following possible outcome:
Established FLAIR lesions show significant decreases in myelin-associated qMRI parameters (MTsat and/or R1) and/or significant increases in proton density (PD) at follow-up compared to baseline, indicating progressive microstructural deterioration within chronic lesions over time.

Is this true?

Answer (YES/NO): NO